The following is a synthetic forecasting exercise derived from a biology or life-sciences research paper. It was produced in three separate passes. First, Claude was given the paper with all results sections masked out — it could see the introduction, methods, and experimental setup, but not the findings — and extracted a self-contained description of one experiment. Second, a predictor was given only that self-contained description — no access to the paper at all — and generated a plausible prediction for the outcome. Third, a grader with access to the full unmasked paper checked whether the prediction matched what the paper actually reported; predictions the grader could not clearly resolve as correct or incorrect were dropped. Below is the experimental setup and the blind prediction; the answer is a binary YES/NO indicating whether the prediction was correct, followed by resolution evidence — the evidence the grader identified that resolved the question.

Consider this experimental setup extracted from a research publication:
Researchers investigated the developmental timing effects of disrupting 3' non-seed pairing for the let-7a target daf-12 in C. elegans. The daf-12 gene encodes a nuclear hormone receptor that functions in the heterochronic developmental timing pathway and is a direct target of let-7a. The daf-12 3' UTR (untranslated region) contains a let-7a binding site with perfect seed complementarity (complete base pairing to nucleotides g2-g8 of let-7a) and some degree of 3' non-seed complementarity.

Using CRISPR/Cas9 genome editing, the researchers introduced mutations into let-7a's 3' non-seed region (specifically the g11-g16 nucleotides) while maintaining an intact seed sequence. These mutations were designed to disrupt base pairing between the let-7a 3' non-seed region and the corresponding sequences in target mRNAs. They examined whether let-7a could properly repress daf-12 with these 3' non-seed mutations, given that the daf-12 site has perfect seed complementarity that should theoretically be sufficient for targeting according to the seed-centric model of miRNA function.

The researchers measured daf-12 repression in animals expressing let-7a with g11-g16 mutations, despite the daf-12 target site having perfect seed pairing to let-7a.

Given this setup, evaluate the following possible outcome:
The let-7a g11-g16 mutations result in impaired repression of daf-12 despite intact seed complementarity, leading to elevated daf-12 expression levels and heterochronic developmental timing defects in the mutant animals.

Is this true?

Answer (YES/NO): YES